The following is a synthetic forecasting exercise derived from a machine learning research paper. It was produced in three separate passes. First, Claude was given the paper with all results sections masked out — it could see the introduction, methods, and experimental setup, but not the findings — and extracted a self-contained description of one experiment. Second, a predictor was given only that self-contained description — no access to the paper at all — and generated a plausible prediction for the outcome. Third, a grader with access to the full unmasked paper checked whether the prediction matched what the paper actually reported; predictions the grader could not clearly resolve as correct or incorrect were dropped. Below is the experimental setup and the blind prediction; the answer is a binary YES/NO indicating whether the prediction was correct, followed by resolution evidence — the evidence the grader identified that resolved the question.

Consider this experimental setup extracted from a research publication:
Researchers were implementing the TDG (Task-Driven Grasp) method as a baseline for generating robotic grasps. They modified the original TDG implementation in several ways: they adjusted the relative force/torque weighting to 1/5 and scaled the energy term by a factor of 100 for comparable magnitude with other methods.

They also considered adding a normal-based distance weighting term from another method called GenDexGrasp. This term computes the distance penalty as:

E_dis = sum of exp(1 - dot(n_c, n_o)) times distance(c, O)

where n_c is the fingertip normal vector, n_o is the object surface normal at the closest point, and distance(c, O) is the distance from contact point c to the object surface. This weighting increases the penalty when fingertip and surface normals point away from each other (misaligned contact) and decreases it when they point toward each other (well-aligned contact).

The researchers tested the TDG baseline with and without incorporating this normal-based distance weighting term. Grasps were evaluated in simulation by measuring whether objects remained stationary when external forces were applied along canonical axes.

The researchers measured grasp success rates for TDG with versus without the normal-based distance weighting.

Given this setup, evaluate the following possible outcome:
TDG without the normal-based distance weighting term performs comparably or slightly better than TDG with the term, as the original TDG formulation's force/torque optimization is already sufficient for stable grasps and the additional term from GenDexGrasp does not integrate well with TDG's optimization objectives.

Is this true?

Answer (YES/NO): NO